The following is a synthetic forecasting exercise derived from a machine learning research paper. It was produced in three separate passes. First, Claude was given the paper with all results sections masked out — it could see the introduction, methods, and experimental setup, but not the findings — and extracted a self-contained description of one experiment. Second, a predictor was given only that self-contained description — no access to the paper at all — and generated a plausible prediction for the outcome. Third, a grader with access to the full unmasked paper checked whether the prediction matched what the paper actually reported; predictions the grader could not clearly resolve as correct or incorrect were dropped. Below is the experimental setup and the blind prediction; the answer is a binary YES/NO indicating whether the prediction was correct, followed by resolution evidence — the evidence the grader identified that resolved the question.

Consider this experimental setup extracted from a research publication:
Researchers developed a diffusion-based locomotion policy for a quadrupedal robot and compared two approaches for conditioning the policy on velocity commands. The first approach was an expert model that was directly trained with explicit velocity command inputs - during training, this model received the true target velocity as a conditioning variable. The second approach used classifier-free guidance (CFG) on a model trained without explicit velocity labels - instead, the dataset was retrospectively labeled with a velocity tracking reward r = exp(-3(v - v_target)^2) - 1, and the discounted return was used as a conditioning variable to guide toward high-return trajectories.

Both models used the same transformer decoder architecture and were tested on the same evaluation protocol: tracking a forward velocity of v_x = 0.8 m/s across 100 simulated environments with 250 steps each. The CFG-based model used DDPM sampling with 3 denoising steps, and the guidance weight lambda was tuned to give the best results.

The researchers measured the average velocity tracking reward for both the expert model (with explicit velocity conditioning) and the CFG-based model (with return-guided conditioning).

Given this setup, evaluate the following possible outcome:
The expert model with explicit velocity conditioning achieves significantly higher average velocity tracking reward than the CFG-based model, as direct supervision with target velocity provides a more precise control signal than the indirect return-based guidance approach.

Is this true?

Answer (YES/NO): NO